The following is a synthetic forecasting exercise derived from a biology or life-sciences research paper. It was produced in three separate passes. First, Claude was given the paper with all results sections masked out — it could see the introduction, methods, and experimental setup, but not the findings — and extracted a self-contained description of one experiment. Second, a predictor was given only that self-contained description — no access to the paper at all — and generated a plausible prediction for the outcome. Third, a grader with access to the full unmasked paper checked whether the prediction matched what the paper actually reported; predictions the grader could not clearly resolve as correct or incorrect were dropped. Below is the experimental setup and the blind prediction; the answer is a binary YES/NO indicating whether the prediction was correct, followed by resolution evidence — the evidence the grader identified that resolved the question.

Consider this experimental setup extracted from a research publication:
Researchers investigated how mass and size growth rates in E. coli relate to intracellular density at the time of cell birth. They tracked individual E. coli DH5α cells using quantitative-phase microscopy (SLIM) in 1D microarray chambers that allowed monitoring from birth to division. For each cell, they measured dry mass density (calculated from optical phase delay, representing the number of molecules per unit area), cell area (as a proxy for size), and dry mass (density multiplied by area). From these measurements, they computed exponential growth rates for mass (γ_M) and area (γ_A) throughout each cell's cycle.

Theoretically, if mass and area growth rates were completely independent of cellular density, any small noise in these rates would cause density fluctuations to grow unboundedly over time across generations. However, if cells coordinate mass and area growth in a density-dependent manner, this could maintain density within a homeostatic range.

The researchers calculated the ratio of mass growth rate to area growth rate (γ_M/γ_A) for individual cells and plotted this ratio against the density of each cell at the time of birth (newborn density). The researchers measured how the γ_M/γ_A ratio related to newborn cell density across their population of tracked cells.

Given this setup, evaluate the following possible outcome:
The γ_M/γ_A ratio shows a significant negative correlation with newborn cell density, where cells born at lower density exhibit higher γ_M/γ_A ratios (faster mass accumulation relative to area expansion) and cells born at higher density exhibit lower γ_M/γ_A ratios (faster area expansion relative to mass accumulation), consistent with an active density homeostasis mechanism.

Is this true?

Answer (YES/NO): YES